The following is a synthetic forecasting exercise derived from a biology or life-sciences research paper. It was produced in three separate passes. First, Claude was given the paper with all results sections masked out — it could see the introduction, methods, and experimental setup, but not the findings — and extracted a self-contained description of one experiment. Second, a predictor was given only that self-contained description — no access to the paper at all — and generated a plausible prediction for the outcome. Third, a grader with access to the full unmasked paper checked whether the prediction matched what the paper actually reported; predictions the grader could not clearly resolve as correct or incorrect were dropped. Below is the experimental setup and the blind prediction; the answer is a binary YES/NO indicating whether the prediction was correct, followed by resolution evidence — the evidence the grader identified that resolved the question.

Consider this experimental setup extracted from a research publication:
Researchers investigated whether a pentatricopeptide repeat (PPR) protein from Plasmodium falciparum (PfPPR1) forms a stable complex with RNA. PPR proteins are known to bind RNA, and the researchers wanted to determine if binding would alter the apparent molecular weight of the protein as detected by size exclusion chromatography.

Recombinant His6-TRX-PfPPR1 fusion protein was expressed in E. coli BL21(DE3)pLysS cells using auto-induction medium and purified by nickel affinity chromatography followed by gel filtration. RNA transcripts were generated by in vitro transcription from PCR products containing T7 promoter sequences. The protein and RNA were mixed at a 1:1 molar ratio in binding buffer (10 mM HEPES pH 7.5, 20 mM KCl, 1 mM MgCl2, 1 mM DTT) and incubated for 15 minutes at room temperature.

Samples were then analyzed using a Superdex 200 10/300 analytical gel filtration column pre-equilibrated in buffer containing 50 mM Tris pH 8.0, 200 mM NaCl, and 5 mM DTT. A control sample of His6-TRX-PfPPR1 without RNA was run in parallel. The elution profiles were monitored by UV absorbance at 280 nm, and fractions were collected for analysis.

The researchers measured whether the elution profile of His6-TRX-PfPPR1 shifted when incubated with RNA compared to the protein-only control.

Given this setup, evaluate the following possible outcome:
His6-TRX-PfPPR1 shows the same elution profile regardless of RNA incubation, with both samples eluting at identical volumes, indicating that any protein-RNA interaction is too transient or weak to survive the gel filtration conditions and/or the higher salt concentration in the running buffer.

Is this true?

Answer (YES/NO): NO